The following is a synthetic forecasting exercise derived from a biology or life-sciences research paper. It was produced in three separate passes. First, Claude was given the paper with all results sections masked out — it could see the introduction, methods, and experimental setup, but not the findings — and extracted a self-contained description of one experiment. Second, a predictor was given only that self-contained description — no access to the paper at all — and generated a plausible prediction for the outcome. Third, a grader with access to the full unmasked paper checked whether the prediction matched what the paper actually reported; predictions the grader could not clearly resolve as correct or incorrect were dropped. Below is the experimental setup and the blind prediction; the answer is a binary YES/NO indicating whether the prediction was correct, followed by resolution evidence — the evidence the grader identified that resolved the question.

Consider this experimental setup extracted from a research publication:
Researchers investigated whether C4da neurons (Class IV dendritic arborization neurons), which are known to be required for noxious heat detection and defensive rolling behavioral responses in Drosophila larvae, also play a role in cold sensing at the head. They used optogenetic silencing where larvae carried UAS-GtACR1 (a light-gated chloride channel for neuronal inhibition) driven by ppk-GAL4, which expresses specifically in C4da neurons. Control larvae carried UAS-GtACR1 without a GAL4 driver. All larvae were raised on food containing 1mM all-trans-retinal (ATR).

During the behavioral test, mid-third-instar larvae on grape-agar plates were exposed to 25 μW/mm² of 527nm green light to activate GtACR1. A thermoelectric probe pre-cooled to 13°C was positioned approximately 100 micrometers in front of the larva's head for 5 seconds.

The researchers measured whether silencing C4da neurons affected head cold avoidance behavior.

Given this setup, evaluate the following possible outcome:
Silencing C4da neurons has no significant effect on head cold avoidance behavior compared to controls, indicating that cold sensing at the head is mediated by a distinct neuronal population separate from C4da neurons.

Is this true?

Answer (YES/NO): YES